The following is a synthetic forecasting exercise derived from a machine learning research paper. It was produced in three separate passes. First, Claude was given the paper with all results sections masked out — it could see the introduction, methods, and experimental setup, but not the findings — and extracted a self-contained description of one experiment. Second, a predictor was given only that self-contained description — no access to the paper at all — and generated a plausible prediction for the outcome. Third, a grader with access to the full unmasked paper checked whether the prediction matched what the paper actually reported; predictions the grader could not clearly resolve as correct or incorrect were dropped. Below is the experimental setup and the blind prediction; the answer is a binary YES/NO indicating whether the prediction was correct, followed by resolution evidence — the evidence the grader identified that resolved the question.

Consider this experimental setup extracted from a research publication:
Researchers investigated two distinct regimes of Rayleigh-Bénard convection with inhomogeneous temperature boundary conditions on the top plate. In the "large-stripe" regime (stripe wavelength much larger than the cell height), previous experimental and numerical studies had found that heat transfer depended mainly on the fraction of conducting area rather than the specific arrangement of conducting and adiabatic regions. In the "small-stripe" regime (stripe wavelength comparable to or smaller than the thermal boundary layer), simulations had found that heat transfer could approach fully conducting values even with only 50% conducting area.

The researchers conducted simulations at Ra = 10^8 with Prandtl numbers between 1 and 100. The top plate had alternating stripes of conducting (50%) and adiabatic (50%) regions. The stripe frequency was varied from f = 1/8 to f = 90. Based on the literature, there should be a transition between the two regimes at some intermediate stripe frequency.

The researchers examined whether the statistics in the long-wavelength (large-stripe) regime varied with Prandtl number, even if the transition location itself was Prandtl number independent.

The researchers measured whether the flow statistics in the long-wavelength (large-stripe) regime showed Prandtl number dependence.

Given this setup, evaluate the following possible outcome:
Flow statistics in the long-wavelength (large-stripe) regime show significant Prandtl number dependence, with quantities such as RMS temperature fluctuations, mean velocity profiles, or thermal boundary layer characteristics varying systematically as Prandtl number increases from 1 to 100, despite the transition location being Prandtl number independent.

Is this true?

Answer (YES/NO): NO